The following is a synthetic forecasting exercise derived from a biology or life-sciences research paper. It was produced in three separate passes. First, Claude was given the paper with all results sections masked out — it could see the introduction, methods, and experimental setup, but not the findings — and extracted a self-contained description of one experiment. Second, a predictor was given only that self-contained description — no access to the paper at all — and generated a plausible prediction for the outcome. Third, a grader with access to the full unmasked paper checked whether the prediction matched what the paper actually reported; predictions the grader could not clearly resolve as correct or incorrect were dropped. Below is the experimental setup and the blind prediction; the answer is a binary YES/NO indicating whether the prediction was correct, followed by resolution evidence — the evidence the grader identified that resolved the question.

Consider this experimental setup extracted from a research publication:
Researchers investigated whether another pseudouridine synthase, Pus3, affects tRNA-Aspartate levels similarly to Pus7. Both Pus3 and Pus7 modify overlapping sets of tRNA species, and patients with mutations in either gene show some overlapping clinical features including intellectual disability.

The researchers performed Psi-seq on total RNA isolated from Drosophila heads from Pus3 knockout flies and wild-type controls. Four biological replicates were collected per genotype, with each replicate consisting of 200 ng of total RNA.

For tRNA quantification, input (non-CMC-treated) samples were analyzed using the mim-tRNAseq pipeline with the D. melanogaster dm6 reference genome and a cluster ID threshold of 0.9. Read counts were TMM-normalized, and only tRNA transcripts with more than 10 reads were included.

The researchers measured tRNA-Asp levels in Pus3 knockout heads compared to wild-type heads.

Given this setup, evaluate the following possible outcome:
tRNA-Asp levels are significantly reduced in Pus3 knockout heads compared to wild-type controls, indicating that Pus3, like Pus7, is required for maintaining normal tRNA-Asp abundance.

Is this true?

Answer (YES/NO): NO